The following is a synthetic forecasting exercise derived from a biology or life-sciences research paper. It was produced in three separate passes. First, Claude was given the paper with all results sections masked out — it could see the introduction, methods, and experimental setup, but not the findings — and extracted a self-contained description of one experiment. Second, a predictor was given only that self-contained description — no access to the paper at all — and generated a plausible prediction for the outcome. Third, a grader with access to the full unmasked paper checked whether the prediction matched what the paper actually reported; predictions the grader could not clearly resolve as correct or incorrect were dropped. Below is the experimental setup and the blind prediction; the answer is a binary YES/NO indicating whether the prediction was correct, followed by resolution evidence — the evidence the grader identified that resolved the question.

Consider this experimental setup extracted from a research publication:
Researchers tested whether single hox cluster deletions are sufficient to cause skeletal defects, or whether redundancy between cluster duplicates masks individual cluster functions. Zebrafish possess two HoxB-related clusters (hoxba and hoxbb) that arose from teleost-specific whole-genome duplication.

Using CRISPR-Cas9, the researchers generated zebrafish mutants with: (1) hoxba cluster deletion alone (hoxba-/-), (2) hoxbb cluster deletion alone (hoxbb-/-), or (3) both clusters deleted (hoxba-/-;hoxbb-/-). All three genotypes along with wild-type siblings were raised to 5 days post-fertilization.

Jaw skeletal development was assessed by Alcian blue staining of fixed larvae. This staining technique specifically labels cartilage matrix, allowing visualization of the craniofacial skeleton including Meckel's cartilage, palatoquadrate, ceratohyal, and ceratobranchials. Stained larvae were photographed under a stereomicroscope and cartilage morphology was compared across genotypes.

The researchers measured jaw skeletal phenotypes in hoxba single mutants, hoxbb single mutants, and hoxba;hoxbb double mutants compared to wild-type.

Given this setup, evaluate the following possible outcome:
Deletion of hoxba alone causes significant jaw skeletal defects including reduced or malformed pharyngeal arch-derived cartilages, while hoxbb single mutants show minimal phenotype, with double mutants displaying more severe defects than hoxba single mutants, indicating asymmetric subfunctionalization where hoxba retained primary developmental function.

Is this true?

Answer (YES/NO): NO